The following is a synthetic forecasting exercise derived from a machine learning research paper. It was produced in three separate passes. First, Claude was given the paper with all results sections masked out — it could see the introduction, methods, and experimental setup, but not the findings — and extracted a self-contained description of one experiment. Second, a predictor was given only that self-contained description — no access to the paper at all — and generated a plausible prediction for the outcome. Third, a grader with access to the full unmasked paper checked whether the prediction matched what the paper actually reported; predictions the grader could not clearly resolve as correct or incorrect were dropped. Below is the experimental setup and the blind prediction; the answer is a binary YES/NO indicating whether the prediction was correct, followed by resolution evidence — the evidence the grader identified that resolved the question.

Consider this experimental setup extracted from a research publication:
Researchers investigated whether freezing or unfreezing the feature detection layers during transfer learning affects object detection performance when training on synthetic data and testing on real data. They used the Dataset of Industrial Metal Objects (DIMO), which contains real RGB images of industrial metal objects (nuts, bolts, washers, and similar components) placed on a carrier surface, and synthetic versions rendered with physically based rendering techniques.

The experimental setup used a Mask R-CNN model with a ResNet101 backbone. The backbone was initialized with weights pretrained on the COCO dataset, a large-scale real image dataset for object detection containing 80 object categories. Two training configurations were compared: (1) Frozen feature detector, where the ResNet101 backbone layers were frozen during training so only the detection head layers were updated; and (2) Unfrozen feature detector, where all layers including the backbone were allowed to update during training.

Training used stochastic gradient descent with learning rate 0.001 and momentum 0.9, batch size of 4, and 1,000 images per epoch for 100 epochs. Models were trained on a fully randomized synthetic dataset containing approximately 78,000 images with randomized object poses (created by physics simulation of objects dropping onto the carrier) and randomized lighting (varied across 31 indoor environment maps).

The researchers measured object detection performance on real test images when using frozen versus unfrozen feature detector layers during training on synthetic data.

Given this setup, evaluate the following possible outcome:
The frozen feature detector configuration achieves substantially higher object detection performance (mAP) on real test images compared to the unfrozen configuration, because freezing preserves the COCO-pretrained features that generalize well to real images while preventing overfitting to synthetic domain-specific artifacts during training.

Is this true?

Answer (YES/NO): NO